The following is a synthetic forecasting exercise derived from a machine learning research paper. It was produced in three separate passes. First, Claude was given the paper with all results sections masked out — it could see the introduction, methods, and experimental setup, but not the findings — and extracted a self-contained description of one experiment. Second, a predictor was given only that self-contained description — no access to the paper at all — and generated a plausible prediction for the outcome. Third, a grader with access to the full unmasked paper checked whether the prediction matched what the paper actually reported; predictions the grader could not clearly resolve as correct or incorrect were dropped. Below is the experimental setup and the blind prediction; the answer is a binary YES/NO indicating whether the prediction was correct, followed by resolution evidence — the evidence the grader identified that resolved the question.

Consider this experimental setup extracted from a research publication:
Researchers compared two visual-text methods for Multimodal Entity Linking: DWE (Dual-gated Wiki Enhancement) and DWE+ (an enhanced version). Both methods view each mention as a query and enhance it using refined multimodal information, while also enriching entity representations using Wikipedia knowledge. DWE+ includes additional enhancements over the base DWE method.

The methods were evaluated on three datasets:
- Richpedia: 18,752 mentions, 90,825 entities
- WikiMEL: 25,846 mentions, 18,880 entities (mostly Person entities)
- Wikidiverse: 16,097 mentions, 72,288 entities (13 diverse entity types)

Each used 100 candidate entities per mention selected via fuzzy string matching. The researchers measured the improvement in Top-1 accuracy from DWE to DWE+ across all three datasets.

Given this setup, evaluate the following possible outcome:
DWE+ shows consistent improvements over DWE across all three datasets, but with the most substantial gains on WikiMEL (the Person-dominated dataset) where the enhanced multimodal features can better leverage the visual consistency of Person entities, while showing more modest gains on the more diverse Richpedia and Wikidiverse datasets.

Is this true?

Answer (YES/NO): YES